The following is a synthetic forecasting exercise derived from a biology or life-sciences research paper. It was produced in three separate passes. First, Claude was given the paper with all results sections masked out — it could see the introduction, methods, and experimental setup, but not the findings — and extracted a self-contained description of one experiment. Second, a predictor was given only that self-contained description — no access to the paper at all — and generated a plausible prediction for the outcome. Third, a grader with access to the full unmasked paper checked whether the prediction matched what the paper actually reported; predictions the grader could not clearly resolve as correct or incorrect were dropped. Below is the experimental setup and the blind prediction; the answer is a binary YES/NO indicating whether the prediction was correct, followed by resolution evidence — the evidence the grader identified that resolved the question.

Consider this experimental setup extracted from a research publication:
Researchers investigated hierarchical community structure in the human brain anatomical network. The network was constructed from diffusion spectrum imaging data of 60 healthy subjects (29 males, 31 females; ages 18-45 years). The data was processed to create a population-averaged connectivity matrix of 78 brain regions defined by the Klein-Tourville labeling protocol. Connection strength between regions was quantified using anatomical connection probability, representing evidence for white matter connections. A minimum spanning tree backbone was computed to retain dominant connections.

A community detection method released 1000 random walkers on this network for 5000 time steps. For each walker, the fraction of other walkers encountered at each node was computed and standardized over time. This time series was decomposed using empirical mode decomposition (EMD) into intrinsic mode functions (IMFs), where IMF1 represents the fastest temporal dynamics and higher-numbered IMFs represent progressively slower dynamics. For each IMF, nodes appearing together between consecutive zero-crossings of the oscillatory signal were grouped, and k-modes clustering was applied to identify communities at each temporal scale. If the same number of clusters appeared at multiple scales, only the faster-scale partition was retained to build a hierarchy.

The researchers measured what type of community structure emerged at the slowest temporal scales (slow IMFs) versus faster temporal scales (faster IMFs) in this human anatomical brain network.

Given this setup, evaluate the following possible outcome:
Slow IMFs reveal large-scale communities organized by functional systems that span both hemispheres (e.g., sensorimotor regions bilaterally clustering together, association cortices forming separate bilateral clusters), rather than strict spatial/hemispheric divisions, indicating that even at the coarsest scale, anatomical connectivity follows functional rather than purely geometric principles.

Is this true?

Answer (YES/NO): NO